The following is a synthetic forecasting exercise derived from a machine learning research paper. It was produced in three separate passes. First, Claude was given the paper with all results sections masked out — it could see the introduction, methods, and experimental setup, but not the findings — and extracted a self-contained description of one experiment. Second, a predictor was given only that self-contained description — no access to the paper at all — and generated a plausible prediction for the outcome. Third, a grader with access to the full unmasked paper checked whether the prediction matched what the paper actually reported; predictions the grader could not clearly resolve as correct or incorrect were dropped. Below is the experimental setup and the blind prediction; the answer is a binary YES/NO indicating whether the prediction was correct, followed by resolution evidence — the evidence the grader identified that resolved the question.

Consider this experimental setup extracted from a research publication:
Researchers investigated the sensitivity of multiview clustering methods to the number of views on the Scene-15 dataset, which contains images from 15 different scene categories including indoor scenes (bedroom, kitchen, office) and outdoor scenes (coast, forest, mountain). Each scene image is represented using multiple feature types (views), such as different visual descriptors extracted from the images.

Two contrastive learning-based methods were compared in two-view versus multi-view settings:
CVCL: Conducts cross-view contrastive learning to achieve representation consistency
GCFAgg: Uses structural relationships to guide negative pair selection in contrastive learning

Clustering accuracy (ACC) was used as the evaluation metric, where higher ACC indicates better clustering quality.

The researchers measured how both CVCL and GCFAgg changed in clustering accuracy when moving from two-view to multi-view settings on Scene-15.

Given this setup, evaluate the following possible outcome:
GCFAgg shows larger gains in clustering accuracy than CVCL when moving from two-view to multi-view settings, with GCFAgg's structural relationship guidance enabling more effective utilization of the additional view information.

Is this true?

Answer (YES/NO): NO